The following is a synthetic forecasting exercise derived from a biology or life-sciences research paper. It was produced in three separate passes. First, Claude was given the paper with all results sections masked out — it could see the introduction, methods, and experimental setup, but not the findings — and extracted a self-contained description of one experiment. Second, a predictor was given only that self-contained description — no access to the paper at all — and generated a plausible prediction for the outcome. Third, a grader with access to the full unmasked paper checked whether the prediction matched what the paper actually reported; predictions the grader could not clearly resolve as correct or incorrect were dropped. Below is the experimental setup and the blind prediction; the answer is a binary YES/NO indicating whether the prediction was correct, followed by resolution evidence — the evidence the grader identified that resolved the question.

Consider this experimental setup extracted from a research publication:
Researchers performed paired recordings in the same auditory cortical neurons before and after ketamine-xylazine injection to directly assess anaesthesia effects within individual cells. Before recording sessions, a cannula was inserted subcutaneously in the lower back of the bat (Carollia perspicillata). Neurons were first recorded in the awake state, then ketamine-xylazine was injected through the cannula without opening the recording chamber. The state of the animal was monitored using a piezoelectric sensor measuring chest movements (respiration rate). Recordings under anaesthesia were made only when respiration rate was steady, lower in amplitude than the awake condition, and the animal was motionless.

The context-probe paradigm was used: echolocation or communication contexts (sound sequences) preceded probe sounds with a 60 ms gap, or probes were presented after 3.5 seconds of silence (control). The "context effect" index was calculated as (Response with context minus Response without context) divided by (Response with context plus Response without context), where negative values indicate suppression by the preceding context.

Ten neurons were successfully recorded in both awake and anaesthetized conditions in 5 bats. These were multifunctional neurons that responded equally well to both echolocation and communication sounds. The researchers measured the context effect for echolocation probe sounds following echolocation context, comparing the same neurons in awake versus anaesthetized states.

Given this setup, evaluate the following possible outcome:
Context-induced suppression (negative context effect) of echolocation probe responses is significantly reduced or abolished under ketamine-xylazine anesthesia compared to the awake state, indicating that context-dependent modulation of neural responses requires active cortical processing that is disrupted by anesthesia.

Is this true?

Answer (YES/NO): NO